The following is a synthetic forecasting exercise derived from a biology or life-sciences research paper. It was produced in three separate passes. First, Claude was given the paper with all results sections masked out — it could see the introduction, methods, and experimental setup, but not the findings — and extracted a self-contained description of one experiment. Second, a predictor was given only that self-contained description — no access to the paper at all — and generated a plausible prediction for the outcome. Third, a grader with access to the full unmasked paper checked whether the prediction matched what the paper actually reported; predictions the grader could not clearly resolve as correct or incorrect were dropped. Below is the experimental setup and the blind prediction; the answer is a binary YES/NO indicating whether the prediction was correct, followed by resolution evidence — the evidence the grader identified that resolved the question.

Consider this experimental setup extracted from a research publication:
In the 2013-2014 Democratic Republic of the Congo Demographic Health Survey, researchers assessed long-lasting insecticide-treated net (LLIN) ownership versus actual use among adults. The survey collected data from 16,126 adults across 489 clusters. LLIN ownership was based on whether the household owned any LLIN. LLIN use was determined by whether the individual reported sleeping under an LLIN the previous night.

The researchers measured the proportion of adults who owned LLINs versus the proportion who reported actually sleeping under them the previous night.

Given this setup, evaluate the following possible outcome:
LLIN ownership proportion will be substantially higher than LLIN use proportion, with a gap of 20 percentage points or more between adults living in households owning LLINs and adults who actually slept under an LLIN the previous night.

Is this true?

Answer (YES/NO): YES